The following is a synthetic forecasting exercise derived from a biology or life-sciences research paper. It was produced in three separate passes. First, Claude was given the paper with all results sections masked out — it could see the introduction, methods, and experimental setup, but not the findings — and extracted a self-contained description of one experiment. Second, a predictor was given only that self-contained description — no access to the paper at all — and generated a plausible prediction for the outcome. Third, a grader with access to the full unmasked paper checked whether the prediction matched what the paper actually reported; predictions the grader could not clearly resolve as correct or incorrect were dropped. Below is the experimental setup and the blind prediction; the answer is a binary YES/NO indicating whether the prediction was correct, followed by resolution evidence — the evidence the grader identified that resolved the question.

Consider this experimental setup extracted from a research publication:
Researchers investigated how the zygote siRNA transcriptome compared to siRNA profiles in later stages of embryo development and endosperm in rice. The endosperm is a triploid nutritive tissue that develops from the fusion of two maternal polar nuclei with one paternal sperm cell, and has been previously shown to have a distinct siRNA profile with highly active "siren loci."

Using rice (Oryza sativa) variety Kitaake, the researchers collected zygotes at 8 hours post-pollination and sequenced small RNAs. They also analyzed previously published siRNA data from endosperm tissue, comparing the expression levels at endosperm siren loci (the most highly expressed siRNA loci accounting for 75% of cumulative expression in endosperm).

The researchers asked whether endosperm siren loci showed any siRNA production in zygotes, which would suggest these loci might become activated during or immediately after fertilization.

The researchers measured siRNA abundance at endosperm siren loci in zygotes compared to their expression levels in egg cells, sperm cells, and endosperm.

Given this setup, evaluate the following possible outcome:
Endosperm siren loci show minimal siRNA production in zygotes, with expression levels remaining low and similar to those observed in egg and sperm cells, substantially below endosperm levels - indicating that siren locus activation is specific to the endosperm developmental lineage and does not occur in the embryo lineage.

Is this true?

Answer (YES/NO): YES